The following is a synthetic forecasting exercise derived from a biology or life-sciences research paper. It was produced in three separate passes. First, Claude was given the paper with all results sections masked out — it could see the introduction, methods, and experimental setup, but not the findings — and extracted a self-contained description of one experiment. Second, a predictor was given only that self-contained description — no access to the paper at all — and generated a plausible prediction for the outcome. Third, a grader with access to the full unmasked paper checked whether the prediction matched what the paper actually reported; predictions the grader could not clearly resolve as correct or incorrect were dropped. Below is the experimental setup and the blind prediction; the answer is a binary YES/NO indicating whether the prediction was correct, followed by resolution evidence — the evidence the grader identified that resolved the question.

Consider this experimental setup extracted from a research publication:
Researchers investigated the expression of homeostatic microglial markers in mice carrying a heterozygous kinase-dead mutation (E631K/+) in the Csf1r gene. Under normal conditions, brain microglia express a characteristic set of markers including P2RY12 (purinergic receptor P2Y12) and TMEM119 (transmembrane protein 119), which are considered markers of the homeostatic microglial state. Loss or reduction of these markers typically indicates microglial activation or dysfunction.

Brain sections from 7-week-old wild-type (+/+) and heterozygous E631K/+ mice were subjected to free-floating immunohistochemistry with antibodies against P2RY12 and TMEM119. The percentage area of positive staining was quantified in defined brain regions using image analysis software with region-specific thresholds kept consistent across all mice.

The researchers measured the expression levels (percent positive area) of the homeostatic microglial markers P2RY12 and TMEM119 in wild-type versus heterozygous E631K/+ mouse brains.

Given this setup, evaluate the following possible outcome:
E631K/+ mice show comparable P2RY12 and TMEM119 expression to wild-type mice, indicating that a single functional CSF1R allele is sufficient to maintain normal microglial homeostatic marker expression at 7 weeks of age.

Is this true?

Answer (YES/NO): NO